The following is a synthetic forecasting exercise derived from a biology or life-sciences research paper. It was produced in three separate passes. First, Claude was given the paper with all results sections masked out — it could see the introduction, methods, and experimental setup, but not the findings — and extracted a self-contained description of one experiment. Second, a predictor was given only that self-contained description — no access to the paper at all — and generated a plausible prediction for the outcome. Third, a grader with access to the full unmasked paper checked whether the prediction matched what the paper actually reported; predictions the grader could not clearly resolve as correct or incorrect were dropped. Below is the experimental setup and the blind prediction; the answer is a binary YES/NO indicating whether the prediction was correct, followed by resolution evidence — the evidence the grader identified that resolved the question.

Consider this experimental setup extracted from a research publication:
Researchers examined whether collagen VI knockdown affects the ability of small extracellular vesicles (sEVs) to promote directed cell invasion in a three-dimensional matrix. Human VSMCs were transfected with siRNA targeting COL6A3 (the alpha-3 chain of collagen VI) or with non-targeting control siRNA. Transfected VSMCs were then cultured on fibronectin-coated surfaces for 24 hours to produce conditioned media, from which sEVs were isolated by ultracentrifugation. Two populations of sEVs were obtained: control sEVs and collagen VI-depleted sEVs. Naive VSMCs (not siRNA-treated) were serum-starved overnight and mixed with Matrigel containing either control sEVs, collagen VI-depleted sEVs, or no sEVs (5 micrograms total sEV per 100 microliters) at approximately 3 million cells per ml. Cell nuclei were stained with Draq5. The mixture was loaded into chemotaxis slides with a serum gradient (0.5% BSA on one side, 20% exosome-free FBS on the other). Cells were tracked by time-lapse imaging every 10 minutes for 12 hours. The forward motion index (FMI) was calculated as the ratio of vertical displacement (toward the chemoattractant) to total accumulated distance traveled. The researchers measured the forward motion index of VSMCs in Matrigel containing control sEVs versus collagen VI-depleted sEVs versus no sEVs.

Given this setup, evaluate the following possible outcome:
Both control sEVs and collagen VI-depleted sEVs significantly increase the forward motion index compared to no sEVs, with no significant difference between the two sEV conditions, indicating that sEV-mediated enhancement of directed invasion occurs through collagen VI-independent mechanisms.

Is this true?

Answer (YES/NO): NO